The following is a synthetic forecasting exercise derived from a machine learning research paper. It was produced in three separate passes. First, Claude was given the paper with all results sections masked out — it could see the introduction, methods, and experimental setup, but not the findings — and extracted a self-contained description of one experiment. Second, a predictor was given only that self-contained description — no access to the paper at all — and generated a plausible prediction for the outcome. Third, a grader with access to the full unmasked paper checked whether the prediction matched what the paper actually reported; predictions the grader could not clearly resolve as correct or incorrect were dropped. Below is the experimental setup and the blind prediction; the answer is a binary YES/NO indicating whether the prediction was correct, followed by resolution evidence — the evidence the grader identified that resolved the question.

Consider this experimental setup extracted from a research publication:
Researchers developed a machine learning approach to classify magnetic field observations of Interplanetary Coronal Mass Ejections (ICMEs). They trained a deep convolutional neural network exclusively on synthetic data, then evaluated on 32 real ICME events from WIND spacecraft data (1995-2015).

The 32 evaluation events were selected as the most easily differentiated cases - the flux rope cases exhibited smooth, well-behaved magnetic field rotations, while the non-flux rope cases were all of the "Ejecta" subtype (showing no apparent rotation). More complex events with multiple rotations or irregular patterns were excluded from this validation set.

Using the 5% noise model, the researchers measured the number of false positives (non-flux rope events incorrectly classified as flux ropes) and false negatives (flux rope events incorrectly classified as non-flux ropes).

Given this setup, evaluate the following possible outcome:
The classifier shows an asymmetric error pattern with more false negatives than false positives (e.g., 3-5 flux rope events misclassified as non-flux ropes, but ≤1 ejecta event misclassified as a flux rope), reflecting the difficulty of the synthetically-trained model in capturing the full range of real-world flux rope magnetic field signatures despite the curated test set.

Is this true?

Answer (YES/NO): NO